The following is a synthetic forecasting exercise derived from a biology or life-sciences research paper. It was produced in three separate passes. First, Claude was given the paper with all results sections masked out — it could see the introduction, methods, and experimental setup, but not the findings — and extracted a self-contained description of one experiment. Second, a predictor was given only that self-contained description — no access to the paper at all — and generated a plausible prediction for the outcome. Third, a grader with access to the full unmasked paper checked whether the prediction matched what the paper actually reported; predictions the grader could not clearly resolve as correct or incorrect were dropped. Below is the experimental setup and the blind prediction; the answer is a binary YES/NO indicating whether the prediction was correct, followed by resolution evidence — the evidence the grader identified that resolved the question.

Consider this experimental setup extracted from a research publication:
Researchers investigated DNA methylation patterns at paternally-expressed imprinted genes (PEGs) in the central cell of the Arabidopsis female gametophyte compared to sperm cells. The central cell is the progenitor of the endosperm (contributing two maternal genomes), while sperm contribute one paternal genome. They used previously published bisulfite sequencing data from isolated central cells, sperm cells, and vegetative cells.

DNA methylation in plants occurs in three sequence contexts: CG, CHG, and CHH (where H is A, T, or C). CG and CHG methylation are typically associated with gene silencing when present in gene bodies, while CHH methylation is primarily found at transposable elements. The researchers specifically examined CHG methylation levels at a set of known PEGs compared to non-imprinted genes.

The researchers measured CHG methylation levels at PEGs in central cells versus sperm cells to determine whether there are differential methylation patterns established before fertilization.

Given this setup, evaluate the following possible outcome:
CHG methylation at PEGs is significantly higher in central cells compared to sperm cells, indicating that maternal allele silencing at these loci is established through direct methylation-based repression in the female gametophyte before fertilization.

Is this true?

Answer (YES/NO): YES